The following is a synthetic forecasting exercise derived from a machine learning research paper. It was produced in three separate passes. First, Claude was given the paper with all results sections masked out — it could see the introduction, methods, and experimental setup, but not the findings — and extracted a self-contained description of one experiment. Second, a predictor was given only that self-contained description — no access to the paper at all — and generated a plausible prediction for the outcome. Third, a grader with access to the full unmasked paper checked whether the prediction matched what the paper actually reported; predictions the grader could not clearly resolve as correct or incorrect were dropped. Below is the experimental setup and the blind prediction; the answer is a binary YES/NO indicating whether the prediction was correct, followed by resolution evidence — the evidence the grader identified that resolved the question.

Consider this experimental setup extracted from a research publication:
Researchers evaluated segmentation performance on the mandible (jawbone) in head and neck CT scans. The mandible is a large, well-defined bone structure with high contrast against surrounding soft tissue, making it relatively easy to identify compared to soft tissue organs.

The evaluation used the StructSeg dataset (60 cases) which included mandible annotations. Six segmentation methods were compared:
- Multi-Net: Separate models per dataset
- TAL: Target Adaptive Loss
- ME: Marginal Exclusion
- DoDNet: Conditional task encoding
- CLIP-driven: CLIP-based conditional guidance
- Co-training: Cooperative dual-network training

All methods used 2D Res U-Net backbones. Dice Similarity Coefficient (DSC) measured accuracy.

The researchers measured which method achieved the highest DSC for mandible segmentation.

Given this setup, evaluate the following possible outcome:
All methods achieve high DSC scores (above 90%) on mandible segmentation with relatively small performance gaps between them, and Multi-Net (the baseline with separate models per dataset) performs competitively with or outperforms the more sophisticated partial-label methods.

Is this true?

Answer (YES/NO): NO